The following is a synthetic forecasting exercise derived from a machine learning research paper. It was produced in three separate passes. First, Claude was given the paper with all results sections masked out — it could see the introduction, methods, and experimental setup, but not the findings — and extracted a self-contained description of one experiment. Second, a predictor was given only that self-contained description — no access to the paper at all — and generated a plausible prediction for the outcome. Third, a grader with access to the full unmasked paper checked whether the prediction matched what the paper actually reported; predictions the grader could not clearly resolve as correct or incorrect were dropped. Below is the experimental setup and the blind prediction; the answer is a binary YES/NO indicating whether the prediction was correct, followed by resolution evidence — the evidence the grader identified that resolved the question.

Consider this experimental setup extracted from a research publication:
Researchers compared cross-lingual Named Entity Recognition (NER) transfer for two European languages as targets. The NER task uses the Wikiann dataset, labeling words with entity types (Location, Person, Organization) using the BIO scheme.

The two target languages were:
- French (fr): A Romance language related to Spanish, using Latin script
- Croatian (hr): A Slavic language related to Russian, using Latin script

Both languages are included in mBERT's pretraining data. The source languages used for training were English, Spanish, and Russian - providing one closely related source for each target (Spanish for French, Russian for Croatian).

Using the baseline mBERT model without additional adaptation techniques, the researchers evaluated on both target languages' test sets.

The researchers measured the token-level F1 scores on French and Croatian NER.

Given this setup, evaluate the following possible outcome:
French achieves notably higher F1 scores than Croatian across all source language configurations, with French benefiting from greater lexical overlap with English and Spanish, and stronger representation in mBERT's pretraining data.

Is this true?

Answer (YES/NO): NO